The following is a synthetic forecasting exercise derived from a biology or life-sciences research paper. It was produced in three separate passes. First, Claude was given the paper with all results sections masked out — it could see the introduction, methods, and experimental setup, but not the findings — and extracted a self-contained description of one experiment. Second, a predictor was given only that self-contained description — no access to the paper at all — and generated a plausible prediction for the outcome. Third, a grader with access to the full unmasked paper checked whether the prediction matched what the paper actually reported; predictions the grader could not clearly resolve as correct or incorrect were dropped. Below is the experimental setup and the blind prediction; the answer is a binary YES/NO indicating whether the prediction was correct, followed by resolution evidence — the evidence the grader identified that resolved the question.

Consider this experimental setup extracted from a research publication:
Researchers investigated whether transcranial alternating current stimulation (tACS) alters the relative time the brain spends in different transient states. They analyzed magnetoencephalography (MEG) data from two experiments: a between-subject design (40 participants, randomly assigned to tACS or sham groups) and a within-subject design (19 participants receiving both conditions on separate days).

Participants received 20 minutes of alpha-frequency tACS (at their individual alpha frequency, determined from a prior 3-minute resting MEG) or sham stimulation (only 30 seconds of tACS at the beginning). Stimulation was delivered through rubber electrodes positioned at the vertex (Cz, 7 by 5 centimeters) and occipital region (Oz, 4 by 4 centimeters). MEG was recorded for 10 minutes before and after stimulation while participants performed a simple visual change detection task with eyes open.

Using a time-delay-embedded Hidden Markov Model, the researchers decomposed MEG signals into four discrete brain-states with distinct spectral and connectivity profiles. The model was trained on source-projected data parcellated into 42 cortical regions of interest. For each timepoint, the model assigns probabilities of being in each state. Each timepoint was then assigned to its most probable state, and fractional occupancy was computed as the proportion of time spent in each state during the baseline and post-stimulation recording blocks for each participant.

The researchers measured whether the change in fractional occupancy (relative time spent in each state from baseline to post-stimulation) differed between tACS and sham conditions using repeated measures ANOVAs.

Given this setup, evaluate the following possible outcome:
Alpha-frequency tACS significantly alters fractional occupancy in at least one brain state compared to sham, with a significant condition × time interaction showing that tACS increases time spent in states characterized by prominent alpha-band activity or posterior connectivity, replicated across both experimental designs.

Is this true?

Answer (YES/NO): NO